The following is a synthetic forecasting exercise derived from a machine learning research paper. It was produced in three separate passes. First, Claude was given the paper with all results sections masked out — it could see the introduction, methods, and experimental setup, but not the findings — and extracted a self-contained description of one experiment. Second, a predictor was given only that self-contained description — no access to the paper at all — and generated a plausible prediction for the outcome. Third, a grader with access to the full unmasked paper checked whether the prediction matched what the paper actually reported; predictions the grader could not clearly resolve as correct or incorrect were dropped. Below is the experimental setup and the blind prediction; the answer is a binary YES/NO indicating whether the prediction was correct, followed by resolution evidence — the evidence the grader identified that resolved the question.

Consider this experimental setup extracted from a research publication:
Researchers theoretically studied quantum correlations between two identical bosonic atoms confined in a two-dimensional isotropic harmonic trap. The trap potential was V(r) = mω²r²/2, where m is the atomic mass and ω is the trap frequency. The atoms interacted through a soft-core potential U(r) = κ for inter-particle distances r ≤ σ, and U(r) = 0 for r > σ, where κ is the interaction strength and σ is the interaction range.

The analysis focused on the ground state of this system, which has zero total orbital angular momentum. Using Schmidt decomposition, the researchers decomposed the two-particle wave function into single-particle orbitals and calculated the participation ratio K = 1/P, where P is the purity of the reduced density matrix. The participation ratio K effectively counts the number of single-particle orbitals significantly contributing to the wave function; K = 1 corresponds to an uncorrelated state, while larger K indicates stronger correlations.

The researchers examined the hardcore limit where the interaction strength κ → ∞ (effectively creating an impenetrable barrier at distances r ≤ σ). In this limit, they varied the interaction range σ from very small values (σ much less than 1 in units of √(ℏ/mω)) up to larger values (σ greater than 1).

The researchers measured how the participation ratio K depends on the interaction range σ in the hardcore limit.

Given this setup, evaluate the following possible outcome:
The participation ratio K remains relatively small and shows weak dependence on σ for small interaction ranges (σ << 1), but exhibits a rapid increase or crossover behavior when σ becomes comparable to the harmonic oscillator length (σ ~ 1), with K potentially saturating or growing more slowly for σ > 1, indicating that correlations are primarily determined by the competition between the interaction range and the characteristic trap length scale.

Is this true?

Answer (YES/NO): NO